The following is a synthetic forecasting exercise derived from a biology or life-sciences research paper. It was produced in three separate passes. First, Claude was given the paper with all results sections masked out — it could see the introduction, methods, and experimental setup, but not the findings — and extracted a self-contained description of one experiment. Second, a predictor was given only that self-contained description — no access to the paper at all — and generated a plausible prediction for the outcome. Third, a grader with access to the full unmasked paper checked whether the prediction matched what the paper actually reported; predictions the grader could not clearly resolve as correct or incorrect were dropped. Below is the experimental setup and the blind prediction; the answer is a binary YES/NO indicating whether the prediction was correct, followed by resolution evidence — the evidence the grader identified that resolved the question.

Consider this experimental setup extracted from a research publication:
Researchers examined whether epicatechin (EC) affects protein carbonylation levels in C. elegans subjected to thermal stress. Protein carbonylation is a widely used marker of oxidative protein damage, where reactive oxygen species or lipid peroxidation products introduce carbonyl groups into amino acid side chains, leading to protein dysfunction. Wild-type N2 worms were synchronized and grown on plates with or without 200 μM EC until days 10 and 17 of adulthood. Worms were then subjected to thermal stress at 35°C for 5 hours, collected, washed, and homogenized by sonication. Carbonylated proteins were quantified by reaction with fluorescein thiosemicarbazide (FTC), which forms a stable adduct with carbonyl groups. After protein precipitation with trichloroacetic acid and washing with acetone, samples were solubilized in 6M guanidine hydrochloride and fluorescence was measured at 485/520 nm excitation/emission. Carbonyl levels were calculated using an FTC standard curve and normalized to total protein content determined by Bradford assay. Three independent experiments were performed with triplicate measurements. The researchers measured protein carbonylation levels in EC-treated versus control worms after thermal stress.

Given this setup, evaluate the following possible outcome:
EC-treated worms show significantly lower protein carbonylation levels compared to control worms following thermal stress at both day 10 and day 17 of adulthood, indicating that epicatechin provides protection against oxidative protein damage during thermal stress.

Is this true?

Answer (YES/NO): NO